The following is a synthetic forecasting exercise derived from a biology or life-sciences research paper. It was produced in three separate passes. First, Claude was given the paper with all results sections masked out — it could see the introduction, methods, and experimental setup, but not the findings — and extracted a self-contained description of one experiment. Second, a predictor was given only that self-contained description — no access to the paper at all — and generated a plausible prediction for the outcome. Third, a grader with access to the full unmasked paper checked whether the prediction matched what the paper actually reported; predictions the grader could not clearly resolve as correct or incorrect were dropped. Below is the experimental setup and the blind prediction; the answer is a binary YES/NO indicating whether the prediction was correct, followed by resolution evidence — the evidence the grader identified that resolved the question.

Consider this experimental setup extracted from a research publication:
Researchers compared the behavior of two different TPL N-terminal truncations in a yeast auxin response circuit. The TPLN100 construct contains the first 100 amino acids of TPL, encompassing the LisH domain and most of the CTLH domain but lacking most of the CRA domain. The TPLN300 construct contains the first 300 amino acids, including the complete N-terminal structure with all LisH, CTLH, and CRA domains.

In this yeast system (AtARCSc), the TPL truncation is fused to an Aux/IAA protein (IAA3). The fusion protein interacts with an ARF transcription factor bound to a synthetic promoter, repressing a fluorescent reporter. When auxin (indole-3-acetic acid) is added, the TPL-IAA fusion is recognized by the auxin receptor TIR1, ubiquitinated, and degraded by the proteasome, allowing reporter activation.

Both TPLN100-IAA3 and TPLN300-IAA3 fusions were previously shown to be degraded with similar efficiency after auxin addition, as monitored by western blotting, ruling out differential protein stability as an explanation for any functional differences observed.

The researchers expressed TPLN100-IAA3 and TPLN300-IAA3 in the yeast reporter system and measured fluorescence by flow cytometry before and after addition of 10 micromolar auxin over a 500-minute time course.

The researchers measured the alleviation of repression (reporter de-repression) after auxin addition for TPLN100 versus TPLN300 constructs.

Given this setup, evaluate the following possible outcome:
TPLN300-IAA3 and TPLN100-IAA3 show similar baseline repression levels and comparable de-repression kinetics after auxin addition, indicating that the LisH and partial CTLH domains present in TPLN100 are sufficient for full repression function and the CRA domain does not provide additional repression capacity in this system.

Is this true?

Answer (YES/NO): NO